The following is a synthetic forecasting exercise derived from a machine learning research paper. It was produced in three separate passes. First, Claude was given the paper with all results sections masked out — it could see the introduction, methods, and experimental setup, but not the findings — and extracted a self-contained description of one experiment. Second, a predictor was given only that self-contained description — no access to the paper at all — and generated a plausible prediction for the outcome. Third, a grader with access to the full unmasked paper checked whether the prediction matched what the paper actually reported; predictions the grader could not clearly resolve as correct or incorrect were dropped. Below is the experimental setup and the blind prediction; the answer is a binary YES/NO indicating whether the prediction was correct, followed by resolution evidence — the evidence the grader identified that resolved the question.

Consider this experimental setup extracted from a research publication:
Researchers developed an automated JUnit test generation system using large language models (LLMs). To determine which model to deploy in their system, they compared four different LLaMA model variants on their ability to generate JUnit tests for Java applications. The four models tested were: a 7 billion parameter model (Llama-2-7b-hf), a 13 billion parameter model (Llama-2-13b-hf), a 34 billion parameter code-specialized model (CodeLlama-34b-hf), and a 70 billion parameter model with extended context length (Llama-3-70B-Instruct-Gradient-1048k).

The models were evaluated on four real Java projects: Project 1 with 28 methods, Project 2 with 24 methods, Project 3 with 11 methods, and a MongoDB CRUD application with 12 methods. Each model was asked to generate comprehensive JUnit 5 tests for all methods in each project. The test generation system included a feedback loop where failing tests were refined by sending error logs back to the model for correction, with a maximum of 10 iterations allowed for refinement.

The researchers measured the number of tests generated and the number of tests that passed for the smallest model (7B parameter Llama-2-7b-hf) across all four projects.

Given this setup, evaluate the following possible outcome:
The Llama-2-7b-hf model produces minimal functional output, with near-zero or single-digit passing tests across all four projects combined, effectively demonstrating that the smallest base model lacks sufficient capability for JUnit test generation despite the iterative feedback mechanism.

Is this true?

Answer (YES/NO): NO